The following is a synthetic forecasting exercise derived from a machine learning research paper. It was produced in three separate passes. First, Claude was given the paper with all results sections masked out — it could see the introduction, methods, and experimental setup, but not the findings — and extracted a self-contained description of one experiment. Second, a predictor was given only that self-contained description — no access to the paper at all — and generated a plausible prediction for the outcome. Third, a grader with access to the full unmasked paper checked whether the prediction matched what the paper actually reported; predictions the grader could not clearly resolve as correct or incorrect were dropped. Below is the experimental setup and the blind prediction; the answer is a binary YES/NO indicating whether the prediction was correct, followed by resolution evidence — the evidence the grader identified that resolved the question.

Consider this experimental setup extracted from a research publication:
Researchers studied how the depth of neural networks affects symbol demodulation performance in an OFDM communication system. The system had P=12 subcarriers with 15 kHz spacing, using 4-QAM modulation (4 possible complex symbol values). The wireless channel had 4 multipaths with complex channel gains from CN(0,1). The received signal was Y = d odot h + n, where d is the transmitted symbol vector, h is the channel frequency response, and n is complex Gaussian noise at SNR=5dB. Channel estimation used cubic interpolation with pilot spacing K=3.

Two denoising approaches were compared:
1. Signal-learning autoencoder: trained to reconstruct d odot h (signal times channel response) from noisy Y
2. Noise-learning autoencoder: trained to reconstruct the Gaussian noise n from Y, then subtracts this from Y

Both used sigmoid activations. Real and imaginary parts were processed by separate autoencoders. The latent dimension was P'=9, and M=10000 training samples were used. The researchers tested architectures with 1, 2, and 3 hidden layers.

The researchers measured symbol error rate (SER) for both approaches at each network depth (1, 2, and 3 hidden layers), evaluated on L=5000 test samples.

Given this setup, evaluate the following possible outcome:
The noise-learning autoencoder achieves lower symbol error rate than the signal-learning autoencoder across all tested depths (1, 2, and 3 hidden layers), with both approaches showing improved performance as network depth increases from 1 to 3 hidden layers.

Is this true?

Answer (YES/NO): NO